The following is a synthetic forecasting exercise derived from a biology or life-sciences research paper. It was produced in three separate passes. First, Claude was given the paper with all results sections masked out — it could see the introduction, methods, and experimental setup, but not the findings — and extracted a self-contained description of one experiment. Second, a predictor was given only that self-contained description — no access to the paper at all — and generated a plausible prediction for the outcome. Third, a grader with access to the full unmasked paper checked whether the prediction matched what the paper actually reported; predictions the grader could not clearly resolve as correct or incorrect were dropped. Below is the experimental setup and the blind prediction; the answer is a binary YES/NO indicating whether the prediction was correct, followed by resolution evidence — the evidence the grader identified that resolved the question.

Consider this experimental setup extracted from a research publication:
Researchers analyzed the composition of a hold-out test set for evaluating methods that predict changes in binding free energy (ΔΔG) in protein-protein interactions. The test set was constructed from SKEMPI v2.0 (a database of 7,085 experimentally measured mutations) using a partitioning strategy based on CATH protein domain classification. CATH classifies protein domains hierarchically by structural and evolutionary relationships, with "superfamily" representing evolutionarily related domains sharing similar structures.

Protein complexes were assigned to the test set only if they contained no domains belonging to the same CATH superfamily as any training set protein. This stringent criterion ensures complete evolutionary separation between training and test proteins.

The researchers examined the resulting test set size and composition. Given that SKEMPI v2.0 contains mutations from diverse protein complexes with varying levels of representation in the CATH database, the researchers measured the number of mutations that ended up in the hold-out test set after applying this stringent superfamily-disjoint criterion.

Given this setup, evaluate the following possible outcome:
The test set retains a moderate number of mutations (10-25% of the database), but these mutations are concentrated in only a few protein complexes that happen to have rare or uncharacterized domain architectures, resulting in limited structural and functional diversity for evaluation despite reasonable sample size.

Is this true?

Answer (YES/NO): NO